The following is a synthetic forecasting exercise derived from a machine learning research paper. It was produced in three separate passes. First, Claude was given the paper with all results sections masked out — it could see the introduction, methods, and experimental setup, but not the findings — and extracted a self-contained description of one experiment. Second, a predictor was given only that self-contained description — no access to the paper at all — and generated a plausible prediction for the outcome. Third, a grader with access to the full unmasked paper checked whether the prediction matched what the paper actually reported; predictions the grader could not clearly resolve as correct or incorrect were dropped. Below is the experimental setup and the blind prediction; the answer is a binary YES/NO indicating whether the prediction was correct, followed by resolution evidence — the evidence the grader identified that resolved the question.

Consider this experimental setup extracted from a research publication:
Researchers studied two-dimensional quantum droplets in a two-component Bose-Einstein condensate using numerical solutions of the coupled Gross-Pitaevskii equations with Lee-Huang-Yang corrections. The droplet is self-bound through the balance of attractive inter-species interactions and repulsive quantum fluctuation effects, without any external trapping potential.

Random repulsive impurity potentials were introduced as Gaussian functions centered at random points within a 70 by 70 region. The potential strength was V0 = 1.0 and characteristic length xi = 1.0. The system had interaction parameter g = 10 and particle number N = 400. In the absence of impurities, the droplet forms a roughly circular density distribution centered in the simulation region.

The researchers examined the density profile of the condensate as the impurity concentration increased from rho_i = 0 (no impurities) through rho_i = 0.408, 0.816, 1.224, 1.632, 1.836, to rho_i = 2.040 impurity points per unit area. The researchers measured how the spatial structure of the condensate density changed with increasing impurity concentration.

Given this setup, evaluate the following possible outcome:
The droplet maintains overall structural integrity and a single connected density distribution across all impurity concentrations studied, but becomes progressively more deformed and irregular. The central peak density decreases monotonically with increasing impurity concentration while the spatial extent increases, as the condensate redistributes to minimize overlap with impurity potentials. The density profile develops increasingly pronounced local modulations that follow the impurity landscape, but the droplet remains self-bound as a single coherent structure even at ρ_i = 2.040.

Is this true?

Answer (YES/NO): NO